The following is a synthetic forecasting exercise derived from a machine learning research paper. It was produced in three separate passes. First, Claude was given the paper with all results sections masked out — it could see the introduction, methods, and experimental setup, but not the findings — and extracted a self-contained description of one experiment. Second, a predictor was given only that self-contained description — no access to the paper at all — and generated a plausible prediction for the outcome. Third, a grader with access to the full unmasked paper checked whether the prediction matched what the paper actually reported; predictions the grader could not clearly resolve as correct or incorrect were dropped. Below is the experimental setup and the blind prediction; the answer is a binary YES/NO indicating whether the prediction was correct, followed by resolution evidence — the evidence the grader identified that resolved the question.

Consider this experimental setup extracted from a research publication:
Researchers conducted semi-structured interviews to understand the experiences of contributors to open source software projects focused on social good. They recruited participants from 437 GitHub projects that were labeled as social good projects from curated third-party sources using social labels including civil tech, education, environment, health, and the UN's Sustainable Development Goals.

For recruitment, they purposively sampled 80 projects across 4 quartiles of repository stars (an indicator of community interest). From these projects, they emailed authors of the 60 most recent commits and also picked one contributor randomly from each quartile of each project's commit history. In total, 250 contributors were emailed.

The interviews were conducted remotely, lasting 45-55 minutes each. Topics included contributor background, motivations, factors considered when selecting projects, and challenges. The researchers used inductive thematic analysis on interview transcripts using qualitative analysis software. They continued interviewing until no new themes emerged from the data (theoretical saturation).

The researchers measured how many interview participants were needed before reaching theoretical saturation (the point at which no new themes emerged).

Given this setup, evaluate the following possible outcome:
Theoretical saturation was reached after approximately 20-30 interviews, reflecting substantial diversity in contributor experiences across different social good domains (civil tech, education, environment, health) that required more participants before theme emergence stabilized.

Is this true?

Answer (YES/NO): YES